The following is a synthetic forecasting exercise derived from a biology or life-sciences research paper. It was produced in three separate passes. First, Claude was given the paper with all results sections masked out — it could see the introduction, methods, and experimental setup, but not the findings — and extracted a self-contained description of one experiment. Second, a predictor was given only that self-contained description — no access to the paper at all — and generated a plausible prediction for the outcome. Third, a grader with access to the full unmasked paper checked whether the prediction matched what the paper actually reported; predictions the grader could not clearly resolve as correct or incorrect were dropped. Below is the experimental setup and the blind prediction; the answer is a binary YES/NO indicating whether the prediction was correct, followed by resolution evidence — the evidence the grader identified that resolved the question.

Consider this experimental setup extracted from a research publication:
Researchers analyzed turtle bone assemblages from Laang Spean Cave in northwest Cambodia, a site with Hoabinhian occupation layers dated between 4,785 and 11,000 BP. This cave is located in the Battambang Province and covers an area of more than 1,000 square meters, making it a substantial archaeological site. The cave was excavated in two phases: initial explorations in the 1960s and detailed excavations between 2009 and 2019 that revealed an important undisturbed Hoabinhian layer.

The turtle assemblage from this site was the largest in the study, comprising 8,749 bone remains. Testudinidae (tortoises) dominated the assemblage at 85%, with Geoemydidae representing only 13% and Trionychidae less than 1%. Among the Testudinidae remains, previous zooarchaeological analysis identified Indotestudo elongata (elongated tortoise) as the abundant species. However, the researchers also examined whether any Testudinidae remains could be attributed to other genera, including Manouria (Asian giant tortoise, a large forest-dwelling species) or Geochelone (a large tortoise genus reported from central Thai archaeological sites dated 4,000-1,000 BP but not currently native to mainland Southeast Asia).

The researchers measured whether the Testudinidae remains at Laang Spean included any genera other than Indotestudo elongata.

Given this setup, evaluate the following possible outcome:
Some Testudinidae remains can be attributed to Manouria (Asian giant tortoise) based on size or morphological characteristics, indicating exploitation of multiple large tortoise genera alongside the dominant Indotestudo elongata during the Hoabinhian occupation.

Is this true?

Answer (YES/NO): YES